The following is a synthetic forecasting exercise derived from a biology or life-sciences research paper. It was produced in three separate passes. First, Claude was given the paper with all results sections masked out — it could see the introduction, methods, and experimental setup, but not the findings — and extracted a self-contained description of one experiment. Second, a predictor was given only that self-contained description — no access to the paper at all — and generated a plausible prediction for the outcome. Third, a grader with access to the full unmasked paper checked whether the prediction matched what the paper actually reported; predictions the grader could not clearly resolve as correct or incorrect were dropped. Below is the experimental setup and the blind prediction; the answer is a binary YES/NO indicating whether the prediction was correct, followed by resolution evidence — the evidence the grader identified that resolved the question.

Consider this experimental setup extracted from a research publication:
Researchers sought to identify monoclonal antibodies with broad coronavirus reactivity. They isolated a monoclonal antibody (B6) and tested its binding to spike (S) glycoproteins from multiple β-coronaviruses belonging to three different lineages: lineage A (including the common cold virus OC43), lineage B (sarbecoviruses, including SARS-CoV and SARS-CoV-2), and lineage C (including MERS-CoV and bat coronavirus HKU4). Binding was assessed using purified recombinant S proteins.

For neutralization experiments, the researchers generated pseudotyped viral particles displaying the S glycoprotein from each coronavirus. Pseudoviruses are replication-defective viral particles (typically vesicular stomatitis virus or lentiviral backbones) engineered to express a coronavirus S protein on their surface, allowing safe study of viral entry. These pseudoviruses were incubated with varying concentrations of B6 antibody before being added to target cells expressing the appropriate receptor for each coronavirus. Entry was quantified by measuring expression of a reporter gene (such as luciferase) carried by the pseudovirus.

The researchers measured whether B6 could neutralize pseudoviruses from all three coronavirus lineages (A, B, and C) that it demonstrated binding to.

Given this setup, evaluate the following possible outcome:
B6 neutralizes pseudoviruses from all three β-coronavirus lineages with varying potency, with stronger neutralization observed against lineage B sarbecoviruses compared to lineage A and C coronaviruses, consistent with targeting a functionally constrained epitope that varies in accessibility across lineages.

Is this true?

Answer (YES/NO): NO